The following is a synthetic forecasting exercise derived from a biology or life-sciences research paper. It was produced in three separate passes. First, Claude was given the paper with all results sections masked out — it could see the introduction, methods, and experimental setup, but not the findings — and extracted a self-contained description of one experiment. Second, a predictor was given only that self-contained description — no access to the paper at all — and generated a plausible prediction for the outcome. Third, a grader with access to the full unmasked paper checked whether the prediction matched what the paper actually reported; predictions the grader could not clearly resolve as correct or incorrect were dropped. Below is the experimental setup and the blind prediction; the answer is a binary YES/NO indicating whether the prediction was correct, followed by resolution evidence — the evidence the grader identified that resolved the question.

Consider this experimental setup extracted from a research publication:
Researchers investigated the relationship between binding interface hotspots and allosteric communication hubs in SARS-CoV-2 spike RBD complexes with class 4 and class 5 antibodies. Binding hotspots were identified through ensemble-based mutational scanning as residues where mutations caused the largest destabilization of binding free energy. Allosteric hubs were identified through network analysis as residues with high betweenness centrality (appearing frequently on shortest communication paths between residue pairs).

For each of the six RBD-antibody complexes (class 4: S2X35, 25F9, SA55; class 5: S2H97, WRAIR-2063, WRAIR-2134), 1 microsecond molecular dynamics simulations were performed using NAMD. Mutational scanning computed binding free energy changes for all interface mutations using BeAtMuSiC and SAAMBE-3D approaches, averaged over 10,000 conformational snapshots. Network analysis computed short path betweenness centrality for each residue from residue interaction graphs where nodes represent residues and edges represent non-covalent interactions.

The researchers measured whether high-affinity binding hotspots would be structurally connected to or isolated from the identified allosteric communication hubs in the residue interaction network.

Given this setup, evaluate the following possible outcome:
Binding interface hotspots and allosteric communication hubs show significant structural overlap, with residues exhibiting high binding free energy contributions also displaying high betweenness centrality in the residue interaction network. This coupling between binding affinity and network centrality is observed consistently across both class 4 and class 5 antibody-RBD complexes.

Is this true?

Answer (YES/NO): NO